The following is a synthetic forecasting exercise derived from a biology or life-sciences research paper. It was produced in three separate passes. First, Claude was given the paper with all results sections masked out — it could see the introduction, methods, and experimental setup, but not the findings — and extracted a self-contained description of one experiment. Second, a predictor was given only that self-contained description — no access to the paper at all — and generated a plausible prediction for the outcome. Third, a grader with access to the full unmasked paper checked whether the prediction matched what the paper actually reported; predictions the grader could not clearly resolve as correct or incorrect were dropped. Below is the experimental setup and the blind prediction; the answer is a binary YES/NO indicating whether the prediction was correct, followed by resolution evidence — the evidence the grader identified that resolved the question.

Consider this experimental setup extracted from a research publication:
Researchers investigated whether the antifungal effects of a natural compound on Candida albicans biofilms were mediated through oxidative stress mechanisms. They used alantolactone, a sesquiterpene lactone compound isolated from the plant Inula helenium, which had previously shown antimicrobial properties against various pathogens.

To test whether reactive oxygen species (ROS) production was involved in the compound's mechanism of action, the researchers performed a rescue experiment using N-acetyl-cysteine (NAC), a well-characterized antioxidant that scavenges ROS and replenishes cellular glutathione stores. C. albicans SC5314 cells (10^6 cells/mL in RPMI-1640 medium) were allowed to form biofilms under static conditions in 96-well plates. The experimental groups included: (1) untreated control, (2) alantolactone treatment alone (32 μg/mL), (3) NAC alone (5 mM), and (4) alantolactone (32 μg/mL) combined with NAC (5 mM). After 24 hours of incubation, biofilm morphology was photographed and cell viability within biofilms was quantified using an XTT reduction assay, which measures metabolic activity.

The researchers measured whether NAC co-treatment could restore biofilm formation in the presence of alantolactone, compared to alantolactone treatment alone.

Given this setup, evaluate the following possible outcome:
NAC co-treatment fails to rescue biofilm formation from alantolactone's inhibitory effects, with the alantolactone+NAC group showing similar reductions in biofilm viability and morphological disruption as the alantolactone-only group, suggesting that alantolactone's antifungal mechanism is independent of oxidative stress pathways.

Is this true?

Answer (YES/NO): NO